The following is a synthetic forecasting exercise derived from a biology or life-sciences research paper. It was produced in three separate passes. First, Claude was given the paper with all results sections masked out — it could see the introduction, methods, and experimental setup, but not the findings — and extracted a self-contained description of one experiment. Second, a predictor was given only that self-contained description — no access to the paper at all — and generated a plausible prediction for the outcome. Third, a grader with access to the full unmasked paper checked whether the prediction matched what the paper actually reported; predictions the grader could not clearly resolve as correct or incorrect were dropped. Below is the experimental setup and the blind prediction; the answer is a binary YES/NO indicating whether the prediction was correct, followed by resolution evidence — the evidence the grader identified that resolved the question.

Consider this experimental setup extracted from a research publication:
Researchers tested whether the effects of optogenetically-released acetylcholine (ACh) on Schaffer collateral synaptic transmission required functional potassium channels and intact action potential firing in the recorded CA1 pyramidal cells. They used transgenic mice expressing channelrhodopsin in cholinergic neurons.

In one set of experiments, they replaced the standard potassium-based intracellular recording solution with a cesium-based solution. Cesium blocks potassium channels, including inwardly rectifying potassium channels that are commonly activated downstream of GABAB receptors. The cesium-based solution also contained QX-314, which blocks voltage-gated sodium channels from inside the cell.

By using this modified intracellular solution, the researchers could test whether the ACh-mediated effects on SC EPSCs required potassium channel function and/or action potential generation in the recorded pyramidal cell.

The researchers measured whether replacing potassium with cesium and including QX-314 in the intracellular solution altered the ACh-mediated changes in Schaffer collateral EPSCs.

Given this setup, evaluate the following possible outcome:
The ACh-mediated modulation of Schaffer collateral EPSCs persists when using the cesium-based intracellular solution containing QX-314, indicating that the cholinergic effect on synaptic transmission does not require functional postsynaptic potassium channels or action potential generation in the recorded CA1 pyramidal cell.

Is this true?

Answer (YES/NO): NO